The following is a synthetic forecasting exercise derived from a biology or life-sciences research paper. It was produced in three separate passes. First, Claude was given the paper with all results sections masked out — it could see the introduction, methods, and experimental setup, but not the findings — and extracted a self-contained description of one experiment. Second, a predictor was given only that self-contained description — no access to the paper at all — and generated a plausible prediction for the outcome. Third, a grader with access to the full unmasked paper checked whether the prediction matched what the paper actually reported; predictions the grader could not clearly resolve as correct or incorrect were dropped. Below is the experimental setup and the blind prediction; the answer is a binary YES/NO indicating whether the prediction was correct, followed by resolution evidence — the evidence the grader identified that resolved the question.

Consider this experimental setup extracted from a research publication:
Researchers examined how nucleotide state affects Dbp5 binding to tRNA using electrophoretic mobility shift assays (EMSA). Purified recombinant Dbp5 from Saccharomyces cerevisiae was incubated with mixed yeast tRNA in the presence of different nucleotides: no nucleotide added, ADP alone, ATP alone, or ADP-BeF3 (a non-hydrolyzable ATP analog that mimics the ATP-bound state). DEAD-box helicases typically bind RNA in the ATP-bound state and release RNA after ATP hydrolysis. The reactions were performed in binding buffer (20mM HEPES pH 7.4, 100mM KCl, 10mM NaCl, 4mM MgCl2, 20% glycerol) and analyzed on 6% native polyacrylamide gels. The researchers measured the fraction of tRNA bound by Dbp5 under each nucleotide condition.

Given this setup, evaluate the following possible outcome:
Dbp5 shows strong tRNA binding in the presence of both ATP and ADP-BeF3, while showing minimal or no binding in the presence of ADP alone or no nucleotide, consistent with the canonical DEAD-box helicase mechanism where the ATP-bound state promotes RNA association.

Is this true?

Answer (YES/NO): NO